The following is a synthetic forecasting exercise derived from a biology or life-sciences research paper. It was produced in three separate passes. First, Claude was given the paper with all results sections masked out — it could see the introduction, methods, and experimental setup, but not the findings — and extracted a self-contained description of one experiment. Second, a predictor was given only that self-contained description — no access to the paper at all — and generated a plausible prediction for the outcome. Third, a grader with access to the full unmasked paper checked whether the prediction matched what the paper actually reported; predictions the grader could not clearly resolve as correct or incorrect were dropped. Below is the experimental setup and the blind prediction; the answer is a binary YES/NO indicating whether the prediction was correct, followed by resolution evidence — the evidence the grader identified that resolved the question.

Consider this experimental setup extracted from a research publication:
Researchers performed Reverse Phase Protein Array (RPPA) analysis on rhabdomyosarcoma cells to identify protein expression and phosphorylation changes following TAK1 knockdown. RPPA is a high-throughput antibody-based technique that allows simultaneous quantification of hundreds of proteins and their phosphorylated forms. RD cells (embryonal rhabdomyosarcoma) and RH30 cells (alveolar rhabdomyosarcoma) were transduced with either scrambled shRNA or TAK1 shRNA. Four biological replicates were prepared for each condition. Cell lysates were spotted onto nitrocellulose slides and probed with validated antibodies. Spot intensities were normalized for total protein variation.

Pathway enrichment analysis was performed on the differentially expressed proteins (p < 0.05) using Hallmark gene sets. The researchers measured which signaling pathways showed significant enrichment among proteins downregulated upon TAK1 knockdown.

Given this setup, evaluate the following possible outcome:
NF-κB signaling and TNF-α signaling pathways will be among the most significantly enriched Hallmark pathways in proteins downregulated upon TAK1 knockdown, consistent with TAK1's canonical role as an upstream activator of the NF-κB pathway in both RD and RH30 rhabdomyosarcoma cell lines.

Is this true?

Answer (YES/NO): NO